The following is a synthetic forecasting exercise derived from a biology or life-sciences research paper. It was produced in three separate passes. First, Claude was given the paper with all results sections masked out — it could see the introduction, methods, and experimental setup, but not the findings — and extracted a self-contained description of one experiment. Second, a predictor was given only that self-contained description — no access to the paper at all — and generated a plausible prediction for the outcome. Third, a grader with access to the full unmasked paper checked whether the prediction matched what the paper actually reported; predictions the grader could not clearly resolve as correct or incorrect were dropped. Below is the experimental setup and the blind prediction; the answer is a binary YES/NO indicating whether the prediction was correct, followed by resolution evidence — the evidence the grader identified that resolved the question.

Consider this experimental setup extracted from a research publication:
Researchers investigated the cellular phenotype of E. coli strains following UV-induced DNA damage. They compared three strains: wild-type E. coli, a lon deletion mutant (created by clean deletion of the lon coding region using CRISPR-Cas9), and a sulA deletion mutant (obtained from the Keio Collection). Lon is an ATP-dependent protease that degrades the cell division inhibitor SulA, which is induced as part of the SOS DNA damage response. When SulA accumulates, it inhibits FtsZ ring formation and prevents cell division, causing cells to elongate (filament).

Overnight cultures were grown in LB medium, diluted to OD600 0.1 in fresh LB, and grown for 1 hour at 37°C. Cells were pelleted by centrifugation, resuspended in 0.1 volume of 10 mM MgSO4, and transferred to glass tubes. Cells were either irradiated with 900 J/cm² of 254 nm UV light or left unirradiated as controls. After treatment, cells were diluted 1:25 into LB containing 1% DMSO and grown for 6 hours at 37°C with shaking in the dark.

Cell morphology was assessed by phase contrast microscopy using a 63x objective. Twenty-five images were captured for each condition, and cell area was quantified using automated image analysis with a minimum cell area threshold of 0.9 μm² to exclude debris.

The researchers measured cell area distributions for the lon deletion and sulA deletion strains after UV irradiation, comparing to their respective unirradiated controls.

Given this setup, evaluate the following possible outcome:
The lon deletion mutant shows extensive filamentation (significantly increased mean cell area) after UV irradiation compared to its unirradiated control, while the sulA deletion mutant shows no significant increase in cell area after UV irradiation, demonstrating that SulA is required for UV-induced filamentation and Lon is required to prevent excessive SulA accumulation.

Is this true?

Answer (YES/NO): YES